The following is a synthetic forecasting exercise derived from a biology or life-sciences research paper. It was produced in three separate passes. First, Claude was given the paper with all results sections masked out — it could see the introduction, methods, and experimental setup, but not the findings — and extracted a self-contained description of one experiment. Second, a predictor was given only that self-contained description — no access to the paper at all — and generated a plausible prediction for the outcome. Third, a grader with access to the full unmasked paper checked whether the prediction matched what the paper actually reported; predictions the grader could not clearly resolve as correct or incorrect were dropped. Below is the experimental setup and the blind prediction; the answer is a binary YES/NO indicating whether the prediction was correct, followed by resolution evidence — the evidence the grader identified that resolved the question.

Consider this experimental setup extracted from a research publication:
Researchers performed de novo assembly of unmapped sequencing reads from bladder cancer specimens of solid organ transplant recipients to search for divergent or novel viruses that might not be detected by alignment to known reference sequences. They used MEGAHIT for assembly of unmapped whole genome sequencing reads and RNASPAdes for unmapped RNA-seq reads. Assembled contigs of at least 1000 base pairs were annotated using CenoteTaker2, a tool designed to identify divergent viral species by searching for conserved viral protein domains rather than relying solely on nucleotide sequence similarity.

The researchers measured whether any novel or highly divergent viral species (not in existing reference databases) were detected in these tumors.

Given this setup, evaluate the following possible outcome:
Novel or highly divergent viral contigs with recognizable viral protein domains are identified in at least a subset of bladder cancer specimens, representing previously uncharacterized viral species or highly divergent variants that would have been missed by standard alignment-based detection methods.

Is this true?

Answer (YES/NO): NO